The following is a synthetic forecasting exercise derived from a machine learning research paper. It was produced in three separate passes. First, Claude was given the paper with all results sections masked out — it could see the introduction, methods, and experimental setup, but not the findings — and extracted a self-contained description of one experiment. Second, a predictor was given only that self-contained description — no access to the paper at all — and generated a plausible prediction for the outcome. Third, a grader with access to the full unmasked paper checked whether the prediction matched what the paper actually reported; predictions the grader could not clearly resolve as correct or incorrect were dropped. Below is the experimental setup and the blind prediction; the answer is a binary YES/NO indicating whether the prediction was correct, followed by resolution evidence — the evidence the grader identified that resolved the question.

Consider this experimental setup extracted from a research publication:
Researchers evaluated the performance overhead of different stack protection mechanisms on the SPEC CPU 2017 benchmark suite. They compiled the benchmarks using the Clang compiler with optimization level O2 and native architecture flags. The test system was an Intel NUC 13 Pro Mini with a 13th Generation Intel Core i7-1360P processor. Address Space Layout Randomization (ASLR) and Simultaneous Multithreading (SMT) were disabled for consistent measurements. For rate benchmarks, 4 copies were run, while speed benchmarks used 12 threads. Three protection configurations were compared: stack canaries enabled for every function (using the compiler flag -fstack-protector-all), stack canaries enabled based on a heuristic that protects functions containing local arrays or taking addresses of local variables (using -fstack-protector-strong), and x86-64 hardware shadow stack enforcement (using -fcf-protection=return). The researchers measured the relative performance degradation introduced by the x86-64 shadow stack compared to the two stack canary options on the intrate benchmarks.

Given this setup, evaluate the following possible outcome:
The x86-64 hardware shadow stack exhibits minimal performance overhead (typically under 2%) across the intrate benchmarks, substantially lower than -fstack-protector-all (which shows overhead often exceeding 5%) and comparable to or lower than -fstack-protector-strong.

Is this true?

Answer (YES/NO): NO